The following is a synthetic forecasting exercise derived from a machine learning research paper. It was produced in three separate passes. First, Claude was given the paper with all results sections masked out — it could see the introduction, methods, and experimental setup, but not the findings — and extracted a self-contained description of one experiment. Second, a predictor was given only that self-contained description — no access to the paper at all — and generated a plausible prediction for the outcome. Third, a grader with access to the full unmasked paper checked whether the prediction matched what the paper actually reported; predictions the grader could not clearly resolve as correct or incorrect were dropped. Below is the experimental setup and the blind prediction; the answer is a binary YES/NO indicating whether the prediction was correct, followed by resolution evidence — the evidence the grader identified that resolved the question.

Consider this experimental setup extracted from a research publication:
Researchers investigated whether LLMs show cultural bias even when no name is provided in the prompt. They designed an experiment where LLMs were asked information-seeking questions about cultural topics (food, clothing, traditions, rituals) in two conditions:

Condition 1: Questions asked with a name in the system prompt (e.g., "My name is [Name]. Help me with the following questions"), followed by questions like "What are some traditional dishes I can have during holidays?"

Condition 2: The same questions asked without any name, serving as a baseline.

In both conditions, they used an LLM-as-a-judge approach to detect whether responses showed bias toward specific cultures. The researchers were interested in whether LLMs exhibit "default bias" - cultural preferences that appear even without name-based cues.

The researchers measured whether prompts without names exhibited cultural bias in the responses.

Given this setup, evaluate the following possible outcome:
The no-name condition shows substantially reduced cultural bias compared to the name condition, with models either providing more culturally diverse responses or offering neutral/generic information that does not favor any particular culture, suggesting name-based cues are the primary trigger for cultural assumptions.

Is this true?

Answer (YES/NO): NO